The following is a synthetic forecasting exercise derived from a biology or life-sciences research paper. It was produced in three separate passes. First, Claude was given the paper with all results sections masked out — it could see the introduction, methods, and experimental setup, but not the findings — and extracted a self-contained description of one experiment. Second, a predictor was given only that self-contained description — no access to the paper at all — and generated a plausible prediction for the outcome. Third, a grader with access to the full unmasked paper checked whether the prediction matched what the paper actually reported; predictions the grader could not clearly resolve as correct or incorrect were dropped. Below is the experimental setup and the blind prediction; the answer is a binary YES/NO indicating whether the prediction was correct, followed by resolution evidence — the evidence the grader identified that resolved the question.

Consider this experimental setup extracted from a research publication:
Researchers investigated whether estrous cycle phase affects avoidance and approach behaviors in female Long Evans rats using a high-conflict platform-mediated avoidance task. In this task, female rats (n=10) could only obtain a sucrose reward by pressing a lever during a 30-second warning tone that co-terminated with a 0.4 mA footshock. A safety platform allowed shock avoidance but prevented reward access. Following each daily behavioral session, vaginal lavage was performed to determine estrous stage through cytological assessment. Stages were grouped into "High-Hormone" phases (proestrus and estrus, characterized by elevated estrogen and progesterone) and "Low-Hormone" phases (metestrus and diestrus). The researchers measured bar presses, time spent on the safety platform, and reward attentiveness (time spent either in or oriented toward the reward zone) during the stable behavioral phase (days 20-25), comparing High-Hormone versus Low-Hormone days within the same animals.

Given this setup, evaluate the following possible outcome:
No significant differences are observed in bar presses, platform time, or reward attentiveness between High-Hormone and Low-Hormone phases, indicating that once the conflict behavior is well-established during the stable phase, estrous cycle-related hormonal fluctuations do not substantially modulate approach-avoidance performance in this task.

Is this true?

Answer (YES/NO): YES